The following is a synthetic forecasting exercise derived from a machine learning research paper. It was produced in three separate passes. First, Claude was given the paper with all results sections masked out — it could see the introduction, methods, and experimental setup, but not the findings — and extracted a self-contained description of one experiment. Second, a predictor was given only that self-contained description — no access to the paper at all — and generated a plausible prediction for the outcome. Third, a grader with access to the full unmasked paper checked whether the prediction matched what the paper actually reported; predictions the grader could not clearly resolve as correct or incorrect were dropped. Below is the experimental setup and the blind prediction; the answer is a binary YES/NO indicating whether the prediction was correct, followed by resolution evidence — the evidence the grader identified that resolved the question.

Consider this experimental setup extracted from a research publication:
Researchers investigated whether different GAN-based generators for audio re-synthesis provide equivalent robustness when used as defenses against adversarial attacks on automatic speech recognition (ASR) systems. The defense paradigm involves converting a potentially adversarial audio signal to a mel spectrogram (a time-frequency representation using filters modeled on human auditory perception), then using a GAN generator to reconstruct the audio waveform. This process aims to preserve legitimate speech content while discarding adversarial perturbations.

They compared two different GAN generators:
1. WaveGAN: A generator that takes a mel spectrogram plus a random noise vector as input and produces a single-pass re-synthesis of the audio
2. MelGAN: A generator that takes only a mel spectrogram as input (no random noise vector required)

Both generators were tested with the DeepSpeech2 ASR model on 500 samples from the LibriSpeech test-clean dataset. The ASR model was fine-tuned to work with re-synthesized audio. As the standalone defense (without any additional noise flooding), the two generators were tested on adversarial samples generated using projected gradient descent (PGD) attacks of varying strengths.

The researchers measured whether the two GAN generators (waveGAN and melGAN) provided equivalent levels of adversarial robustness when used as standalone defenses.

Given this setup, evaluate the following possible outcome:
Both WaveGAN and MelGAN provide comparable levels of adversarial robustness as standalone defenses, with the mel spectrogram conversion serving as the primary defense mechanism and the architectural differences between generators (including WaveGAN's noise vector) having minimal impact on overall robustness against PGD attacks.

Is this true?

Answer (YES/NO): NO